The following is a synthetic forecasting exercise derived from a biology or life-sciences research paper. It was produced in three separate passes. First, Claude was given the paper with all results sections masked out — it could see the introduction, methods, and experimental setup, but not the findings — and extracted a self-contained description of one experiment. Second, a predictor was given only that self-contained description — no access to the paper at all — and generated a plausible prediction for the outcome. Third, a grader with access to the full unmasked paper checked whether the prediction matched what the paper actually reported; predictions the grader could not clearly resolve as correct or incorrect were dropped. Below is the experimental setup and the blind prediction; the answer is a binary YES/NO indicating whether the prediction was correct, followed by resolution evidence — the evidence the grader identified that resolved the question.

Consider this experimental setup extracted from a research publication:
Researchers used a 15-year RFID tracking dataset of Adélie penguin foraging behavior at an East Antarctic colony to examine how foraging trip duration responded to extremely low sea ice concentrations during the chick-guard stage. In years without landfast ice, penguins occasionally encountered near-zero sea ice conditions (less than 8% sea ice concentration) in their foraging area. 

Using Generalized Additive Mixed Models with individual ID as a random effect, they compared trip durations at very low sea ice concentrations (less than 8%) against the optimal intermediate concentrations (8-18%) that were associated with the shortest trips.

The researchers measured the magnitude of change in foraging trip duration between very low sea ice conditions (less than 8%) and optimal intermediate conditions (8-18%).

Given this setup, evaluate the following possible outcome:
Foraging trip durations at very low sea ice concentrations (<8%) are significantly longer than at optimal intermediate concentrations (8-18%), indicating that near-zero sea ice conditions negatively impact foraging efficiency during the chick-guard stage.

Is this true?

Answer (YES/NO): NO